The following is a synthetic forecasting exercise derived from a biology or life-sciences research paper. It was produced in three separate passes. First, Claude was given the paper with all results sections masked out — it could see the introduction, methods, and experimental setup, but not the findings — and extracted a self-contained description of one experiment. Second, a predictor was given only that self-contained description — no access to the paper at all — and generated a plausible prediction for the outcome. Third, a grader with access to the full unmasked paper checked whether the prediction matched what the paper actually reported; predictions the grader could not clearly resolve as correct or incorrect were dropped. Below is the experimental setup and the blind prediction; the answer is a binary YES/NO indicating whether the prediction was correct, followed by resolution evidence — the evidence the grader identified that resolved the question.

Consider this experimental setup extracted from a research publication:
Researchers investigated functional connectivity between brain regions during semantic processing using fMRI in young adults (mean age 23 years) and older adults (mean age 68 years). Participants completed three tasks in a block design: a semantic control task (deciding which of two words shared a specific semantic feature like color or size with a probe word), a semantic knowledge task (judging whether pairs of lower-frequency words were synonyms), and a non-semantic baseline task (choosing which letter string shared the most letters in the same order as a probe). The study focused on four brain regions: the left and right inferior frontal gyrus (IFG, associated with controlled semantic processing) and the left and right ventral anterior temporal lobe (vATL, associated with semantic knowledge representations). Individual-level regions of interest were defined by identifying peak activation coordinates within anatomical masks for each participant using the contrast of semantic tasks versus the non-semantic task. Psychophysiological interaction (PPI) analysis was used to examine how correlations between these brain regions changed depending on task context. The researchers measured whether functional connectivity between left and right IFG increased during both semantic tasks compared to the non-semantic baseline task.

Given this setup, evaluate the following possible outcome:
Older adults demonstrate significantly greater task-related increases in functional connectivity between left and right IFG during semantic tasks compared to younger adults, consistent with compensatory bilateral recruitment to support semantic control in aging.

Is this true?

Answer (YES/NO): NO